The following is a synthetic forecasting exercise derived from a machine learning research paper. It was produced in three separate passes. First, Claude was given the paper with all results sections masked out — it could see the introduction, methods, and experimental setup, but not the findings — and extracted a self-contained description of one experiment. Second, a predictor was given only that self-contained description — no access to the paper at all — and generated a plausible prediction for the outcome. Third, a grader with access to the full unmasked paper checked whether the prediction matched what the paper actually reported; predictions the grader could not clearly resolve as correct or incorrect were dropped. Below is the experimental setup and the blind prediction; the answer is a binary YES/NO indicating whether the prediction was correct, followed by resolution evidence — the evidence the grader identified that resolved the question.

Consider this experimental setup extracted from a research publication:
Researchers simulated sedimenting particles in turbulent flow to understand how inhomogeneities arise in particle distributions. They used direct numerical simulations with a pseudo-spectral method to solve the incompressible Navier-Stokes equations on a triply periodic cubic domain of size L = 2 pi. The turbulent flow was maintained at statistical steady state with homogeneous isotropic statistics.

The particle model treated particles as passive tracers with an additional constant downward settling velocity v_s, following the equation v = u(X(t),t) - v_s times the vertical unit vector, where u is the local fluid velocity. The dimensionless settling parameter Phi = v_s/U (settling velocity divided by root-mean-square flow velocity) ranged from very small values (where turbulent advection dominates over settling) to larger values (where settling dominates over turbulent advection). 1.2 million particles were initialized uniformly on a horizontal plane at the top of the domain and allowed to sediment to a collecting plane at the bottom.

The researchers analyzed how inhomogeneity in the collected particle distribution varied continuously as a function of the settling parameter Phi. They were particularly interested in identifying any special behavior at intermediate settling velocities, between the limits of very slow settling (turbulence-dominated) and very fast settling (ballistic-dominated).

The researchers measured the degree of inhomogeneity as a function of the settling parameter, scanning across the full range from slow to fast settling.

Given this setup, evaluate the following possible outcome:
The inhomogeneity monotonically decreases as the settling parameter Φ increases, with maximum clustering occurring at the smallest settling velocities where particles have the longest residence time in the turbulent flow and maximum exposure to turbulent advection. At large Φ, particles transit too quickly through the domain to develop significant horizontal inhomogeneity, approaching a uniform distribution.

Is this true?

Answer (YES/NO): NO